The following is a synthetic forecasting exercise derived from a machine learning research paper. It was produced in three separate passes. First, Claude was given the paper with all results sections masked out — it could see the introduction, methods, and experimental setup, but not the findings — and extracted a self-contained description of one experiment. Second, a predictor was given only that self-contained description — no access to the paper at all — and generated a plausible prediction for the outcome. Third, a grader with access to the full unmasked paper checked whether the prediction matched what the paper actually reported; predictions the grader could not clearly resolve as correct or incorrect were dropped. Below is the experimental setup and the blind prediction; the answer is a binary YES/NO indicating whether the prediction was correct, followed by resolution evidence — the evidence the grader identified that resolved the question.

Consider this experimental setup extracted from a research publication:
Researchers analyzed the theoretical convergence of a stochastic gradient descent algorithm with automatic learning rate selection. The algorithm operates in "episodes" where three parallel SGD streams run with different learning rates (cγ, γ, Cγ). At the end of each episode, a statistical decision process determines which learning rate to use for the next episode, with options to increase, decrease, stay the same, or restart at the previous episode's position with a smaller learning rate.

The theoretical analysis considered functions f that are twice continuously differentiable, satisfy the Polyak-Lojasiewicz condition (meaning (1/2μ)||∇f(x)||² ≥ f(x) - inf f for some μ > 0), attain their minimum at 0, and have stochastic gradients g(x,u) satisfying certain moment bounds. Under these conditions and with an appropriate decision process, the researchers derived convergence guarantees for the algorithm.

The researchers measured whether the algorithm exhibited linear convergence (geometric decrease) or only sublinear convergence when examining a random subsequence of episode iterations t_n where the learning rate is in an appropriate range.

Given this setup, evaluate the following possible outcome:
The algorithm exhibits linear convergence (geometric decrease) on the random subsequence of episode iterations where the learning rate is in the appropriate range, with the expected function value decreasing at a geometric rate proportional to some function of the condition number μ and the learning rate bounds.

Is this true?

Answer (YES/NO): YES